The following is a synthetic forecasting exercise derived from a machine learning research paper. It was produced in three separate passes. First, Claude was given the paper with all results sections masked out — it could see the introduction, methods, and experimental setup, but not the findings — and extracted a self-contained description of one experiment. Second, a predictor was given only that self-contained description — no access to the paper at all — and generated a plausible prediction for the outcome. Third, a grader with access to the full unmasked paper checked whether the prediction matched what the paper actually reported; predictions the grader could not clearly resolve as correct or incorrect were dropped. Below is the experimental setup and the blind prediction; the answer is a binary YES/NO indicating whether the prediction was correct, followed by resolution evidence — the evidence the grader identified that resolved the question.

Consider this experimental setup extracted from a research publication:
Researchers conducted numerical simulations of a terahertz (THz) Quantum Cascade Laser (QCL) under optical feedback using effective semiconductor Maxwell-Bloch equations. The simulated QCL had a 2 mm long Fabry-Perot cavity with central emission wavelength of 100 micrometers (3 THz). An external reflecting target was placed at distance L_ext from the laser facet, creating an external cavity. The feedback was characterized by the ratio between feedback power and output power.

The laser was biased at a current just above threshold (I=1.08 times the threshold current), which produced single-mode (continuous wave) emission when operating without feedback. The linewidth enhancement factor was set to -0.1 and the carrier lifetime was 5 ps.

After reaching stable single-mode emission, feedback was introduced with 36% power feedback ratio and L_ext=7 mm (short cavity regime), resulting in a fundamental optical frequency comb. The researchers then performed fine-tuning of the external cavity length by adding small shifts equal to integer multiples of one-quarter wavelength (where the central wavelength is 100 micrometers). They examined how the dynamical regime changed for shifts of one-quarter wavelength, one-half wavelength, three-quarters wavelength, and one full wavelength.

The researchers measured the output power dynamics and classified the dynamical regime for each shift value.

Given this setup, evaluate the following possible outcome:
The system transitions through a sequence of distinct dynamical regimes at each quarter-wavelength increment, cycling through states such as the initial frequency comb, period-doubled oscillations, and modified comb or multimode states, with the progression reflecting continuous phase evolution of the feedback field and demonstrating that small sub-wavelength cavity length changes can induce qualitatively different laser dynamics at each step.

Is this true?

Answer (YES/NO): NO